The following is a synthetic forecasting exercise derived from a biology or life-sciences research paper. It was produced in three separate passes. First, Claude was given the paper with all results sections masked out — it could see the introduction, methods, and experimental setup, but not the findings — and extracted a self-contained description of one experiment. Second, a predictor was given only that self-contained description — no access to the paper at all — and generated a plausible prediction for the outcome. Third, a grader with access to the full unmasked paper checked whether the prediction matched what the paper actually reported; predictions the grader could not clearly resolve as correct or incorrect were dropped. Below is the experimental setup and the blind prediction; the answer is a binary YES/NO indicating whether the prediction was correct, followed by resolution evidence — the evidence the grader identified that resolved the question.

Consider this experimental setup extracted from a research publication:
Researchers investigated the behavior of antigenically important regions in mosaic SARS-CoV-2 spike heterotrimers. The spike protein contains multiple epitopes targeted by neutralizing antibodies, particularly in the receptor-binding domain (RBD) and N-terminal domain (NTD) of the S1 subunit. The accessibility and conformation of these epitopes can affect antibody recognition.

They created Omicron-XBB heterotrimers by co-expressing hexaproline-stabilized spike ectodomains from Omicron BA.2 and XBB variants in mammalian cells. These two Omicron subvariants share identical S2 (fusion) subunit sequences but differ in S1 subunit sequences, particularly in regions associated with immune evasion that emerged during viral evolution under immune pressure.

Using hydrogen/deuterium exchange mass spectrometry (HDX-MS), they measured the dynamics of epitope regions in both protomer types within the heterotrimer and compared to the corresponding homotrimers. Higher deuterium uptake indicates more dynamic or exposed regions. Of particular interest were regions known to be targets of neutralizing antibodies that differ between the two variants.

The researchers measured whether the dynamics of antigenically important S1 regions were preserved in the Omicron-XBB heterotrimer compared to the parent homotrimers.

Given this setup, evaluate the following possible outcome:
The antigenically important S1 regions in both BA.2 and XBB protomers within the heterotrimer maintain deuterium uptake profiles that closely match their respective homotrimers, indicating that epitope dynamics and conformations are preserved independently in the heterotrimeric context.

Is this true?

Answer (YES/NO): YES